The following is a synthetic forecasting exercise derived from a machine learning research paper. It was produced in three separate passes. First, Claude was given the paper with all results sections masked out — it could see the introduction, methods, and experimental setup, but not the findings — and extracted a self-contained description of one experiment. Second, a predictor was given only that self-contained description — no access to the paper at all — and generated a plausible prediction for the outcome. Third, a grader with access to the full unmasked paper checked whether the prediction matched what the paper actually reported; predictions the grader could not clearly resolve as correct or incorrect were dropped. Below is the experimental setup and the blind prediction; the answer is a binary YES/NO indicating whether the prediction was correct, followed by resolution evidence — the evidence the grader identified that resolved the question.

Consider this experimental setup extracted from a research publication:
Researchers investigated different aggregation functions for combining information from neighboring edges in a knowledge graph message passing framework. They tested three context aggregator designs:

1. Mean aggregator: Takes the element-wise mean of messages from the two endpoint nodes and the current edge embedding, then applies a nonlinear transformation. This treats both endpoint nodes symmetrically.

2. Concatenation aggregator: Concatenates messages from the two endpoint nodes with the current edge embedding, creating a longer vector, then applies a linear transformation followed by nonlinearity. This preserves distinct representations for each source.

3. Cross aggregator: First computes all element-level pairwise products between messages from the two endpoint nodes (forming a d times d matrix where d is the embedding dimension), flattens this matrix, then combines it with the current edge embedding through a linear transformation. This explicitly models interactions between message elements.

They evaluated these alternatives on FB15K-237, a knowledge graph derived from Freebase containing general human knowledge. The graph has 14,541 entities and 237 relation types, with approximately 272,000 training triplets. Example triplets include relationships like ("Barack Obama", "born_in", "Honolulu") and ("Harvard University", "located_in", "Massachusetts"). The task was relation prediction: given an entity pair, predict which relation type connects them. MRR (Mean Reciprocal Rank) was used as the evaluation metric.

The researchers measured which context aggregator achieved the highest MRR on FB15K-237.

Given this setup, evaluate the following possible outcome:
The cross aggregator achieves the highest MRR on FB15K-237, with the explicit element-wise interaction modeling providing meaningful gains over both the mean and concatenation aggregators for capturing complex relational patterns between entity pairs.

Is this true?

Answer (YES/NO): NO